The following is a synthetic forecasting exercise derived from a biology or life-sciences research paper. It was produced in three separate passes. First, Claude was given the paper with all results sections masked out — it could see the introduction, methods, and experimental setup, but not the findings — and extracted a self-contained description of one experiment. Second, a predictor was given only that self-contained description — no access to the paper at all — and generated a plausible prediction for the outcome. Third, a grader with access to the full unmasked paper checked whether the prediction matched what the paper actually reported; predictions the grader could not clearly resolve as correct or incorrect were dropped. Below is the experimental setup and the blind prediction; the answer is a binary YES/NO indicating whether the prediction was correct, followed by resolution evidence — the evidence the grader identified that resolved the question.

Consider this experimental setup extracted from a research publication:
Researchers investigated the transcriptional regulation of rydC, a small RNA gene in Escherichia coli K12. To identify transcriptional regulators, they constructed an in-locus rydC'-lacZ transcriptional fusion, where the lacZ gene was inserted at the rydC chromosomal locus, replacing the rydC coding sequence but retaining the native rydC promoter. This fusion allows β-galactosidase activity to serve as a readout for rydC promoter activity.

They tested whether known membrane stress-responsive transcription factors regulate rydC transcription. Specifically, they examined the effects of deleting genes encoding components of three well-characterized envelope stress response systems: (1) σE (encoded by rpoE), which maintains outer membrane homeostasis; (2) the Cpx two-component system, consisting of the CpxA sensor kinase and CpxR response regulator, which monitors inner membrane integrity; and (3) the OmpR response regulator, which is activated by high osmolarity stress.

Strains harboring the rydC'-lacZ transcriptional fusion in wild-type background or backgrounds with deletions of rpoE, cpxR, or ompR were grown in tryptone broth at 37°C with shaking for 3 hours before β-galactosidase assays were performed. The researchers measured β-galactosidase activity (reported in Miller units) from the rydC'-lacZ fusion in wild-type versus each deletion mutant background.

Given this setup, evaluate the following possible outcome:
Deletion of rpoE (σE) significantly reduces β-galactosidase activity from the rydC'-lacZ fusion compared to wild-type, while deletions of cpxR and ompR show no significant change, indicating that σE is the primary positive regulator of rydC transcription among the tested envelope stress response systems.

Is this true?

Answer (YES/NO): NO